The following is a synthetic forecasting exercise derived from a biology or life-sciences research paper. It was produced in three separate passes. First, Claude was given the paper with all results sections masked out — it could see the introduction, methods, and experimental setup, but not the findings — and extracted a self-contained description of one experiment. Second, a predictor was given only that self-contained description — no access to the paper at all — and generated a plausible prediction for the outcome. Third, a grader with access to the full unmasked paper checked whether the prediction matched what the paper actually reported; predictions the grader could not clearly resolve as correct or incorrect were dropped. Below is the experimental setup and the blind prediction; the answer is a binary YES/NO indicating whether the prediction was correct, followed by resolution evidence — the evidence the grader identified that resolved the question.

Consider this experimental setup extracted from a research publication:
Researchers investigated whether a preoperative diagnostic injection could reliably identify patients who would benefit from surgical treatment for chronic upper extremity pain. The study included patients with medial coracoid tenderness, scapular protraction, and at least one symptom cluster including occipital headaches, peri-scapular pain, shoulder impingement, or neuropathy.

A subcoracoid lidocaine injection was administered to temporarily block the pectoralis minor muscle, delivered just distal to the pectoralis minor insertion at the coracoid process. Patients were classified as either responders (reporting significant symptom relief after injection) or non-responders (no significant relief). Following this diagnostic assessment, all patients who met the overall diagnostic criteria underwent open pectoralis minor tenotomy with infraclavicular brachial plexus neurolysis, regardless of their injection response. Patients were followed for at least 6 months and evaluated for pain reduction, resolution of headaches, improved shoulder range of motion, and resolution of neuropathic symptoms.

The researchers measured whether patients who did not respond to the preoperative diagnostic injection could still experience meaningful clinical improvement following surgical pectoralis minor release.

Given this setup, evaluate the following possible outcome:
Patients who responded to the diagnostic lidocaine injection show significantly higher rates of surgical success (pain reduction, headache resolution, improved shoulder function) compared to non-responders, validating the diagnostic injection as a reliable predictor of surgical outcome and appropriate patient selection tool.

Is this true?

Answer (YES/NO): NO